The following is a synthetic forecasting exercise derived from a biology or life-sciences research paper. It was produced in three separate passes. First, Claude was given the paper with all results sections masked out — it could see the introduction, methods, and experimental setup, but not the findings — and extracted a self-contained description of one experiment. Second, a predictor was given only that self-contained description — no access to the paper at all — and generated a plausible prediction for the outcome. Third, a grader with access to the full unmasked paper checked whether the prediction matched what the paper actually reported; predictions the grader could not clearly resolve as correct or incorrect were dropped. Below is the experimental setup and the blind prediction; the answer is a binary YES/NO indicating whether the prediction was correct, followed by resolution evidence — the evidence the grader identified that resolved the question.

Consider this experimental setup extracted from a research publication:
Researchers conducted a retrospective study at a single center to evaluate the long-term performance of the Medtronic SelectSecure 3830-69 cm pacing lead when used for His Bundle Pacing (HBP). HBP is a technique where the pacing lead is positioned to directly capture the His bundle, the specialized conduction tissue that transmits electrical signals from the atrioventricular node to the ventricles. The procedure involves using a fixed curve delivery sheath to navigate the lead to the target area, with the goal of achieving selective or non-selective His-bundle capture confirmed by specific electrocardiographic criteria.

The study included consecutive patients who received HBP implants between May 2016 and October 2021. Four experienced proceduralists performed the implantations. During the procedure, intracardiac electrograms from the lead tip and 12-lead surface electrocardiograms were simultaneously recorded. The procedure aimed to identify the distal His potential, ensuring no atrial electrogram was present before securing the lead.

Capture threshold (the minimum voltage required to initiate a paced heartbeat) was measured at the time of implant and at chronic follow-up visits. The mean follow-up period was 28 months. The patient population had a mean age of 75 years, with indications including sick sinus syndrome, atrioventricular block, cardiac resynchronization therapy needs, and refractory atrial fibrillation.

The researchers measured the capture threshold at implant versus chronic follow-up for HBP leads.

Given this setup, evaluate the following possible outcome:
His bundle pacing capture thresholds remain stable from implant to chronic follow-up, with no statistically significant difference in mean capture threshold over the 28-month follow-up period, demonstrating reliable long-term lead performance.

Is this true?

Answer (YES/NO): NO